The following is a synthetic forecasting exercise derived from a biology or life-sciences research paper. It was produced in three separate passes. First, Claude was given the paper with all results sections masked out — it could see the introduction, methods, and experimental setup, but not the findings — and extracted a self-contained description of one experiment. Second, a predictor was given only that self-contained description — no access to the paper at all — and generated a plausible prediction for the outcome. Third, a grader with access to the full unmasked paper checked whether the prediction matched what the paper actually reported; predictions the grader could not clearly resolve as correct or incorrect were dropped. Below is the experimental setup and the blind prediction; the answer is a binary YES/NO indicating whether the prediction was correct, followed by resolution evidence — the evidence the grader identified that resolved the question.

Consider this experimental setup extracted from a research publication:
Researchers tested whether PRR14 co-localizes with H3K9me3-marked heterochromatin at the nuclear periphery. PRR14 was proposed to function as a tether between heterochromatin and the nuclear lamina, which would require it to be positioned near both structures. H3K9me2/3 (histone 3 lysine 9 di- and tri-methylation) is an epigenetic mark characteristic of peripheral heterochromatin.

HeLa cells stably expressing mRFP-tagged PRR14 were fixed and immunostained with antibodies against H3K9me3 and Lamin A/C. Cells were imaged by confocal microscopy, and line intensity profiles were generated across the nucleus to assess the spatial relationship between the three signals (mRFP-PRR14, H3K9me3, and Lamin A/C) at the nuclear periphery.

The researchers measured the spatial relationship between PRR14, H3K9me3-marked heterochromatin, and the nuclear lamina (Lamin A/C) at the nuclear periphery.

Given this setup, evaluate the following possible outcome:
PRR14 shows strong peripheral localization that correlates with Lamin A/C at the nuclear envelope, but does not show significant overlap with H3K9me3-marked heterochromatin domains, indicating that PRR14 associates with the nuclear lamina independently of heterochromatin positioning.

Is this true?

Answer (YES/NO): NO